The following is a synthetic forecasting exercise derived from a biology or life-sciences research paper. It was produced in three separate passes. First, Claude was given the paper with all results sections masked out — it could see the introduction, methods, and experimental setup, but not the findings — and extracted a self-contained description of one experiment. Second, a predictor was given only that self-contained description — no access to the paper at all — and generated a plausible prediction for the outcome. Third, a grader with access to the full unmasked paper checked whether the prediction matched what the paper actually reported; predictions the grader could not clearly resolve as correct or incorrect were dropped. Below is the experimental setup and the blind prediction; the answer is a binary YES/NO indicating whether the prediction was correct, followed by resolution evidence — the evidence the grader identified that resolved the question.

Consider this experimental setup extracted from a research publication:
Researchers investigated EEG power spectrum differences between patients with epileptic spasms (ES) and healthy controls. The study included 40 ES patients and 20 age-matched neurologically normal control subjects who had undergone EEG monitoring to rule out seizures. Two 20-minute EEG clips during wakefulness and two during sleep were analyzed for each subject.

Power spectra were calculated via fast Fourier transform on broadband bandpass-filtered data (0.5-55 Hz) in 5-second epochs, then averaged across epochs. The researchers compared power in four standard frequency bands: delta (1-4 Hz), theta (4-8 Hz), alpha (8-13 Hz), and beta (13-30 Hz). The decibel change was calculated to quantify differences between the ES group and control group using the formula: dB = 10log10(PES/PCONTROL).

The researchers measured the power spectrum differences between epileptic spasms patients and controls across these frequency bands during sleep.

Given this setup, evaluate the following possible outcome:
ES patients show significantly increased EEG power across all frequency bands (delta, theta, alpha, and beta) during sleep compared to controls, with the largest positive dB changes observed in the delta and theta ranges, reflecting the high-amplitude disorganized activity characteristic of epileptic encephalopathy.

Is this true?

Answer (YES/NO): NO